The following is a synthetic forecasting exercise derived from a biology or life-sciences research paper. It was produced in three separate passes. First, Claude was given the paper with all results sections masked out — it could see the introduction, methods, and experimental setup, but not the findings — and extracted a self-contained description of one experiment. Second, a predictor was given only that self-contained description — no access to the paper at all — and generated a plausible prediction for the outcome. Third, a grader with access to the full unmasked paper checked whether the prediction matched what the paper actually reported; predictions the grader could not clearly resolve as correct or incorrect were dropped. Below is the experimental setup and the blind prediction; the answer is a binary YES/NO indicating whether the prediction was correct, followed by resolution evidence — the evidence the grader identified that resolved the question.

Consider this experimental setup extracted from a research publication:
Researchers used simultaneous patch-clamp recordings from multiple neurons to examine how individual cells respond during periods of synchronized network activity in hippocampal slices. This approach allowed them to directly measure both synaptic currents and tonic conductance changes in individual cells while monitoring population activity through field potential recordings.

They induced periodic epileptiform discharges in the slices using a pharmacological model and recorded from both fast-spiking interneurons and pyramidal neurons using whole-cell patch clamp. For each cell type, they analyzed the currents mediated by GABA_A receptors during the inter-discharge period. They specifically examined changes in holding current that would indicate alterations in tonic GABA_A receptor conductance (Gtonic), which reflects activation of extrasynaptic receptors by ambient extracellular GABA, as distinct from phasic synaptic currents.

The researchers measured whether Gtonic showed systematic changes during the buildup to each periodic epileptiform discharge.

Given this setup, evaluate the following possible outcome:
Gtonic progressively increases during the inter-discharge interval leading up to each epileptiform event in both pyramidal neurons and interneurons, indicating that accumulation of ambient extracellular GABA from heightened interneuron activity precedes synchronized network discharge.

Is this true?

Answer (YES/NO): NO